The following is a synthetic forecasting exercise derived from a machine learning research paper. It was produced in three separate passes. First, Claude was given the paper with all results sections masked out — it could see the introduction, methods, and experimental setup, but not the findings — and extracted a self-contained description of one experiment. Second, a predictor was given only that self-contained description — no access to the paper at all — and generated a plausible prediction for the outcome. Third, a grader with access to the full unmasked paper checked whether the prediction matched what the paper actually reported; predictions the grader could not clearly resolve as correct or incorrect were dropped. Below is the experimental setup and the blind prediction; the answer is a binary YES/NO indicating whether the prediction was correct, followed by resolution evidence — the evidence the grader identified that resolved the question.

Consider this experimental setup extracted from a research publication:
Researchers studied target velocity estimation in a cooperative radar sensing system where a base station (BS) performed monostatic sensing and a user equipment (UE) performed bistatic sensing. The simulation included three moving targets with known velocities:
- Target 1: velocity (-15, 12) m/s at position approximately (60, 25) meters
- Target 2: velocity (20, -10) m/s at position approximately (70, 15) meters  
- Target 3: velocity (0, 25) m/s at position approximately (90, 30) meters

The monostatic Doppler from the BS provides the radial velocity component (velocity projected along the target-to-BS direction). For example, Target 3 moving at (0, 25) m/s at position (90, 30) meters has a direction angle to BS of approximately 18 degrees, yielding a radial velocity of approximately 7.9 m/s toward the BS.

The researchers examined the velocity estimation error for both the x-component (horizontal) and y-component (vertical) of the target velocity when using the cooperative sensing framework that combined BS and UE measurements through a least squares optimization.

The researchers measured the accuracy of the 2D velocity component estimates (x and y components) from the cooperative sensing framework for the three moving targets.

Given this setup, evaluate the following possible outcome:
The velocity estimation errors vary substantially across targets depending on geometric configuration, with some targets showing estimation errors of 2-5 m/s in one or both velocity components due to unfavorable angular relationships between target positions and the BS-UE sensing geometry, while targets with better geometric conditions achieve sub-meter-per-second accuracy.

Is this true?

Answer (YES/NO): NO